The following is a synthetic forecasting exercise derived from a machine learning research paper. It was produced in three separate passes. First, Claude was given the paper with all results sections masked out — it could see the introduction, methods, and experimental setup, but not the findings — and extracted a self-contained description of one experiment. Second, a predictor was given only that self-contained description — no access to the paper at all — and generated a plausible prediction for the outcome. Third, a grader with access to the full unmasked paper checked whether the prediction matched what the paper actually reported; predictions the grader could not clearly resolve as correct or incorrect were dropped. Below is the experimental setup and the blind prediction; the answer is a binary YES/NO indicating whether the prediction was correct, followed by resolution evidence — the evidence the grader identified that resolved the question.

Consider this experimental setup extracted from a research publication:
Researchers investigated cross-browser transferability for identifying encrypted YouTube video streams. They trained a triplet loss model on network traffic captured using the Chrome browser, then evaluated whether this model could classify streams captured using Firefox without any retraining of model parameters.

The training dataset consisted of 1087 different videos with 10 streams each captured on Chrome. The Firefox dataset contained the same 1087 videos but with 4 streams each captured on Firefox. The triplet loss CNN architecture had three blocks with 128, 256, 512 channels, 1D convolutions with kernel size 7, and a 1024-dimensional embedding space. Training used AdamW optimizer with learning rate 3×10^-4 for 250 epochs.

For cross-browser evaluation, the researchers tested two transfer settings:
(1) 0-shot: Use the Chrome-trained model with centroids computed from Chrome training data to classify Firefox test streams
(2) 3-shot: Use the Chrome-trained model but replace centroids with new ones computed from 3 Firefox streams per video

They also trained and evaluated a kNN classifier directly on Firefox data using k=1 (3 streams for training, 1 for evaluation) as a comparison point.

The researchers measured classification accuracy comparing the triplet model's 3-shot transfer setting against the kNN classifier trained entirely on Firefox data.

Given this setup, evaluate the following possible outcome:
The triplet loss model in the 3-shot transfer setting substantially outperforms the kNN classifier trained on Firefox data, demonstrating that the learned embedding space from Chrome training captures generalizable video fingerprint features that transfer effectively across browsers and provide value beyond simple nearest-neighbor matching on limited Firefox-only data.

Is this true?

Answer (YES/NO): YES